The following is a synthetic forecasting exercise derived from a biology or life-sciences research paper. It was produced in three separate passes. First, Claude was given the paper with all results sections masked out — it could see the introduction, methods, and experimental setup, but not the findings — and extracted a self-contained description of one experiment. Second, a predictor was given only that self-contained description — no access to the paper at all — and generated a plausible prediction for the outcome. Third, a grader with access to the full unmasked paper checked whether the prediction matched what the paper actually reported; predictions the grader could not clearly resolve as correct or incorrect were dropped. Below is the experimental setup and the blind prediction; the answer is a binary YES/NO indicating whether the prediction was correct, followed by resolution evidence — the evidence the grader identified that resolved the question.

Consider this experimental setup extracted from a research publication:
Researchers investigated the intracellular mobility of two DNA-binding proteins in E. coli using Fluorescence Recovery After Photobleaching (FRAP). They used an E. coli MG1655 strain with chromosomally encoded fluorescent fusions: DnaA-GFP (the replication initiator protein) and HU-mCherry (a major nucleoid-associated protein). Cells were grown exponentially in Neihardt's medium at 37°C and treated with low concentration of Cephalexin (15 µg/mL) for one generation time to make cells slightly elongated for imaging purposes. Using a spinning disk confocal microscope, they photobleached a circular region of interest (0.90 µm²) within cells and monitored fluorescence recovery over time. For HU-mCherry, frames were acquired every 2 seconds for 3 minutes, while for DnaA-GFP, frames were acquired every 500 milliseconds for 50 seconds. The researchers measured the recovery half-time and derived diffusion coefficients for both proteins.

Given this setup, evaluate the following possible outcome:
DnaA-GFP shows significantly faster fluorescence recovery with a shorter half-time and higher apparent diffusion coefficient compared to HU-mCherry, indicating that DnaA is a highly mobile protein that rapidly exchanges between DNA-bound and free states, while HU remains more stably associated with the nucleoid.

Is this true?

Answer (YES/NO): NO